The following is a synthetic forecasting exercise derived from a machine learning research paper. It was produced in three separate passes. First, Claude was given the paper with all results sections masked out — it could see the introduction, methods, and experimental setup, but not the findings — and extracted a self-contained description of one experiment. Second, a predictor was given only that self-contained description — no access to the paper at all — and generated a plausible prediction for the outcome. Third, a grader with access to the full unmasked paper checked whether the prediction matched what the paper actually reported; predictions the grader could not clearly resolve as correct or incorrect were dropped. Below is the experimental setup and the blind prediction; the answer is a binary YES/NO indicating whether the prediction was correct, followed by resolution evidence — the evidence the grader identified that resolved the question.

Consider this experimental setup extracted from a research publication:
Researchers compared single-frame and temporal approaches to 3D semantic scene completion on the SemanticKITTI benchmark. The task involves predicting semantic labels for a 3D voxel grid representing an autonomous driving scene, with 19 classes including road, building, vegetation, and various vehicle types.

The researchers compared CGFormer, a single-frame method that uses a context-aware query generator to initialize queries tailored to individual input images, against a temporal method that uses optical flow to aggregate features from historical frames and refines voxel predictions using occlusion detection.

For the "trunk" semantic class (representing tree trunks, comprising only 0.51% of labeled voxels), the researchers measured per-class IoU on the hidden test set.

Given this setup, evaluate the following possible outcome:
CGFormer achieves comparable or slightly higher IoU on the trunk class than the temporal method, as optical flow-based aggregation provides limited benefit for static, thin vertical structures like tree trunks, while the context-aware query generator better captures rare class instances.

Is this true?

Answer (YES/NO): YES